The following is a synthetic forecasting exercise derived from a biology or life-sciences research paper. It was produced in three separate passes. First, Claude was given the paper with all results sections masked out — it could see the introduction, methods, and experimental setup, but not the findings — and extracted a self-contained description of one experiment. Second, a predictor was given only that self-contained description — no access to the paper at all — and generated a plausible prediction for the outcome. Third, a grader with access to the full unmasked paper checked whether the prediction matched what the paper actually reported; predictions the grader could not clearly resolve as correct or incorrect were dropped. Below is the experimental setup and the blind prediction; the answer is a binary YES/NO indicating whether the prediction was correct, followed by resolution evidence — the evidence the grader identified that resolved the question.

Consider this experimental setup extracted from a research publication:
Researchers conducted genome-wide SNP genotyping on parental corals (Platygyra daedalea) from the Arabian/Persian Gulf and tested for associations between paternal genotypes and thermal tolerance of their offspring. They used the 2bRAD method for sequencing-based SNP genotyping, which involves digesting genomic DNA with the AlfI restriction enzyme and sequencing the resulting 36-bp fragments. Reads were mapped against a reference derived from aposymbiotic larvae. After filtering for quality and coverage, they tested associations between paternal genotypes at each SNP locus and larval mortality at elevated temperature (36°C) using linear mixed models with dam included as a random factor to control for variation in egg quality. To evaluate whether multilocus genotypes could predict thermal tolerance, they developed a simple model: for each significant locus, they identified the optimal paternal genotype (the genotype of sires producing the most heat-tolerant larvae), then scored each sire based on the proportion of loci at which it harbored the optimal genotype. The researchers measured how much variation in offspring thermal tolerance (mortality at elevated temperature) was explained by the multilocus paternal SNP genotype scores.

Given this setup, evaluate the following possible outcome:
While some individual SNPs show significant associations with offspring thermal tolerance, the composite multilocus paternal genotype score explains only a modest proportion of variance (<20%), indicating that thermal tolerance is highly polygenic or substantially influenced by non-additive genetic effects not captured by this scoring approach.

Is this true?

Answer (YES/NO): NO